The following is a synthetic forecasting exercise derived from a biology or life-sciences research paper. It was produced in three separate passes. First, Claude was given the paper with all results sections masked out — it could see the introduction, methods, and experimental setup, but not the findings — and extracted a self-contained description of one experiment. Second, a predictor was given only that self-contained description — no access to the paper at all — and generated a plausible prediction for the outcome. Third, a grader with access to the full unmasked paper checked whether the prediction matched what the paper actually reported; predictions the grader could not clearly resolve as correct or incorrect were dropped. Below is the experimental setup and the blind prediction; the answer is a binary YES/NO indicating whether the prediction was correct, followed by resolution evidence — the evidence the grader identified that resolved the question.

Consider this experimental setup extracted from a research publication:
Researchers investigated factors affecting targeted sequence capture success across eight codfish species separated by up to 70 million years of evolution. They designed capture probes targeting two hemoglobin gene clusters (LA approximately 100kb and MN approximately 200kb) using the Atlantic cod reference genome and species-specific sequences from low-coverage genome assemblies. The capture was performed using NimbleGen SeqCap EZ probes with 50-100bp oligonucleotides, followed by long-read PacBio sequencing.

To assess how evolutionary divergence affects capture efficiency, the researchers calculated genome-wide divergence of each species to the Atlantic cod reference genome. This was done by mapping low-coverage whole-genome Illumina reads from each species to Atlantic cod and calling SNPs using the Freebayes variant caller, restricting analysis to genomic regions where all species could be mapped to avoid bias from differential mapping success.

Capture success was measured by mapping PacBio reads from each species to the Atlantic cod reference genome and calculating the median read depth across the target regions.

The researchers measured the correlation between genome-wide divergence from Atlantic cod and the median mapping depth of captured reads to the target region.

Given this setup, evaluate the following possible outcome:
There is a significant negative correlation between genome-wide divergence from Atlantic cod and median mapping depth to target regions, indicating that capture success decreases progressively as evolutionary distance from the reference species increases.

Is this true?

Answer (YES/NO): YES